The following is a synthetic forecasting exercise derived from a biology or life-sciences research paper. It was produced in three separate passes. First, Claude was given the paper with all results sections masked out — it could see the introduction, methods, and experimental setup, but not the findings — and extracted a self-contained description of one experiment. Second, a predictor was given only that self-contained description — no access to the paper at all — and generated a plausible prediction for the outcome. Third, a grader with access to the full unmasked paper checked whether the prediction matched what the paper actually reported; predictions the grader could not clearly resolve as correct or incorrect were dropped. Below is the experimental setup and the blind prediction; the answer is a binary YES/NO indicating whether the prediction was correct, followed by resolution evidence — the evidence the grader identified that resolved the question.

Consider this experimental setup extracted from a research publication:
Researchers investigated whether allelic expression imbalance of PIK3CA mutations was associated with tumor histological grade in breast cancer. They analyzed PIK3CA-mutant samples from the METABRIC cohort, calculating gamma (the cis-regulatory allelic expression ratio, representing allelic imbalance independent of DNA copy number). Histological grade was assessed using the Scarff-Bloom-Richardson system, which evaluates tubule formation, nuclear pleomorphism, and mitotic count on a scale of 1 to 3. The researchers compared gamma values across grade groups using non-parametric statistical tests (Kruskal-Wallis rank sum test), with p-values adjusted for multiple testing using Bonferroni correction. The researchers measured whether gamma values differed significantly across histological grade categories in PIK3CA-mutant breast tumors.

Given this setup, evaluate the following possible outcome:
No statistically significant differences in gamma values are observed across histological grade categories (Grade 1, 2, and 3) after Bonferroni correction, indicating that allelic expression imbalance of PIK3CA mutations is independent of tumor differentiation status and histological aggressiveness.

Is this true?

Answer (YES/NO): YES